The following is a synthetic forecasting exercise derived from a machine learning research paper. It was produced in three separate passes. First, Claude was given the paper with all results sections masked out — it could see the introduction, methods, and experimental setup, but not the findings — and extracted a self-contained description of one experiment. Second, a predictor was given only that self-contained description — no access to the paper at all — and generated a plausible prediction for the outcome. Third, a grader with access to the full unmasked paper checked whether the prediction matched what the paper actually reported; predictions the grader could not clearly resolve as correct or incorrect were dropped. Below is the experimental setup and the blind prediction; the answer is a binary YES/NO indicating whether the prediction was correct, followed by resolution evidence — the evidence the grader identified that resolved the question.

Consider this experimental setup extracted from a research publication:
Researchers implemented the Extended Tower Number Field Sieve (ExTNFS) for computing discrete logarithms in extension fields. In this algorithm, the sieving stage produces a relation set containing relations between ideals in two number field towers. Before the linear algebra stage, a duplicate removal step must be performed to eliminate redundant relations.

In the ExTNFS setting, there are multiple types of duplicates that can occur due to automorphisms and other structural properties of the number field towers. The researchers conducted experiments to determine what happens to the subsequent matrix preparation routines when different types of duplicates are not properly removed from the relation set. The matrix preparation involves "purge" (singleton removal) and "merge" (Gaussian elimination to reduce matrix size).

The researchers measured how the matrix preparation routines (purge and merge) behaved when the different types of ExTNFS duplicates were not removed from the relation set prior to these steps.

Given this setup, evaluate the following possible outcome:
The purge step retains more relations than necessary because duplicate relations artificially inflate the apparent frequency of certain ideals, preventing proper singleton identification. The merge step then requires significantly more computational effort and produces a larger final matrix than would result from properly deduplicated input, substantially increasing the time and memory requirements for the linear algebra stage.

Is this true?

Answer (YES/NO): NO